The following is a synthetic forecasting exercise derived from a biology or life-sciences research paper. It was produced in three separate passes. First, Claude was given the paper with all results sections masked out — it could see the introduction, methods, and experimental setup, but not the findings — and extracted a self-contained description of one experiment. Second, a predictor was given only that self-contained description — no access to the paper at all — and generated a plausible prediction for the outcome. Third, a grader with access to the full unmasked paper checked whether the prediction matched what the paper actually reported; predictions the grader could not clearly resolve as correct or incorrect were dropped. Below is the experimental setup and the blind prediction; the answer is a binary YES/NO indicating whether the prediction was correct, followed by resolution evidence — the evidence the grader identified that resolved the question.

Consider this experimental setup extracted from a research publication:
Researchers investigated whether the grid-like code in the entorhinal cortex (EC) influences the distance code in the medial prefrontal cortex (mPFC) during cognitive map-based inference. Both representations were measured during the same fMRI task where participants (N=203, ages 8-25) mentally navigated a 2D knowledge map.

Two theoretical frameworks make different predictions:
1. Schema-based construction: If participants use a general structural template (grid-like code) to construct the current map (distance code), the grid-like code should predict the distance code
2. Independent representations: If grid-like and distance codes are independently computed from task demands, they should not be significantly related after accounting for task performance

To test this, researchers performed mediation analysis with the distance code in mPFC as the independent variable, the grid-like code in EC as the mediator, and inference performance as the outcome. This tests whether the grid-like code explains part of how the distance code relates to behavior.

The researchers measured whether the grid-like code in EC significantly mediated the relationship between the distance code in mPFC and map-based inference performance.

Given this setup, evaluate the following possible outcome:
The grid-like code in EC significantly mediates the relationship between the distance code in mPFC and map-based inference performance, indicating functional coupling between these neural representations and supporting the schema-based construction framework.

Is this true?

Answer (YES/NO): YES